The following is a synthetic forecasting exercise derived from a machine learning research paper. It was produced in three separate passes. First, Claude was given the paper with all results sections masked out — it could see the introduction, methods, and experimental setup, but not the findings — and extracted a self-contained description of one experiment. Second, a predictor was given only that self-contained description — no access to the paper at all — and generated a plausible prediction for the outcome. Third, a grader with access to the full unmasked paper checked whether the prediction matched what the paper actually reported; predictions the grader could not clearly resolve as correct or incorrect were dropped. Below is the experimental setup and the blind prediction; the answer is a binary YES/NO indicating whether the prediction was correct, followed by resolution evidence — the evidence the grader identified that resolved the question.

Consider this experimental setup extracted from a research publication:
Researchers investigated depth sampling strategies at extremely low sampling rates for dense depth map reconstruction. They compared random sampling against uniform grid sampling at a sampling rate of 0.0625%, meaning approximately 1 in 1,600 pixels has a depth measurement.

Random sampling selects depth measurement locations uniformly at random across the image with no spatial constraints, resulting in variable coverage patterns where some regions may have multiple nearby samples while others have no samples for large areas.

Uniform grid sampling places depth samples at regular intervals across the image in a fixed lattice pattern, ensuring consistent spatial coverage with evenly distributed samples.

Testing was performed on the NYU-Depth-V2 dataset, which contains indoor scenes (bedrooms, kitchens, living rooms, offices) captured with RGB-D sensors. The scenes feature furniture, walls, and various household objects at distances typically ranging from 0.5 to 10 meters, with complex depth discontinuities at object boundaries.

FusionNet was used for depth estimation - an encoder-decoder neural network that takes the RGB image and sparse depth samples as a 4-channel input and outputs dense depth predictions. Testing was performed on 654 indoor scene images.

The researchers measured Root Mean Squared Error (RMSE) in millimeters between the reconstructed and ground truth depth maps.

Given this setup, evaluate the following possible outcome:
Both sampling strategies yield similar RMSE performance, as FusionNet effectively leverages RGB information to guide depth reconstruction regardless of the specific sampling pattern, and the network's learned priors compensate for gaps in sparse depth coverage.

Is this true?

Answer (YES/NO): NO